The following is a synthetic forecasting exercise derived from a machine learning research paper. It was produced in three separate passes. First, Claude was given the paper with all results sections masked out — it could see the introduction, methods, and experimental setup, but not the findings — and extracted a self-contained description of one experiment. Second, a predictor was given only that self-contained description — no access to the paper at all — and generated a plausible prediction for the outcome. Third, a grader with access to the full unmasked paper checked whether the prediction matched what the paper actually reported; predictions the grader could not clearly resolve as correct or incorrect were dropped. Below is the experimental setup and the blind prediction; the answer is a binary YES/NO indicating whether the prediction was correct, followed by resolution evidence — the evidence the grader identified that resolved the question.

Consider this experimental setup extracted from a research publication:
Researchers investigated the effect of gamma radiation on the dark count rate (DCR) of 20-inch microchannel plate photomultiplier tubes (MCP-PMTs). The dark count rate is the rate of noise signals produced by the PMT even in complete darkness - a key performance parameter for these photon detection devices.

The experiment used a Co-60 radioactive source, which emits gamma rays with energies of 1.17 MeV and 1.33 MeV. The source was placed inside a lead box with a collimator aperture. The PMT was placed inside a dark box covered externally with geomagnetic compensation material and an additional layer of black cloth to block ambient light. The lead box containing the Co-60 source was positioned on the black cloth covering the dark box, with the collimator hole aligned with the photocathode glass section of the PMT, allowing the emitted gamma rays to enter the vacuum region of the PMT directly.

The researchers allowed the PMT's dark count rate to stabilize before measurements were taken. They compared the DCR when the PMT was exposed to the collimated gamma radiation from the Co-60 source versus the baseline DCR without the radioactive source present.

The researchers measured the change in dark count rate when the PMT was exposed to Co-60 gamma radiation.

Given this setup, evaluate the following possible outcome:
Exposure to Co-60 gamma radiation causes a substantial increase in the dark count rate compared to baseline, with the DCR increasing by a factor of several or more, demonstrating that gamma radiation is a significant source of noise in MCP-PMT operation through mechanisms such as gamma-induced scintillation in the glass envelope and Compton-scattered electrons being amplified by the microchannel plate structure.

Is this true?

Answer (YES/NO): NO